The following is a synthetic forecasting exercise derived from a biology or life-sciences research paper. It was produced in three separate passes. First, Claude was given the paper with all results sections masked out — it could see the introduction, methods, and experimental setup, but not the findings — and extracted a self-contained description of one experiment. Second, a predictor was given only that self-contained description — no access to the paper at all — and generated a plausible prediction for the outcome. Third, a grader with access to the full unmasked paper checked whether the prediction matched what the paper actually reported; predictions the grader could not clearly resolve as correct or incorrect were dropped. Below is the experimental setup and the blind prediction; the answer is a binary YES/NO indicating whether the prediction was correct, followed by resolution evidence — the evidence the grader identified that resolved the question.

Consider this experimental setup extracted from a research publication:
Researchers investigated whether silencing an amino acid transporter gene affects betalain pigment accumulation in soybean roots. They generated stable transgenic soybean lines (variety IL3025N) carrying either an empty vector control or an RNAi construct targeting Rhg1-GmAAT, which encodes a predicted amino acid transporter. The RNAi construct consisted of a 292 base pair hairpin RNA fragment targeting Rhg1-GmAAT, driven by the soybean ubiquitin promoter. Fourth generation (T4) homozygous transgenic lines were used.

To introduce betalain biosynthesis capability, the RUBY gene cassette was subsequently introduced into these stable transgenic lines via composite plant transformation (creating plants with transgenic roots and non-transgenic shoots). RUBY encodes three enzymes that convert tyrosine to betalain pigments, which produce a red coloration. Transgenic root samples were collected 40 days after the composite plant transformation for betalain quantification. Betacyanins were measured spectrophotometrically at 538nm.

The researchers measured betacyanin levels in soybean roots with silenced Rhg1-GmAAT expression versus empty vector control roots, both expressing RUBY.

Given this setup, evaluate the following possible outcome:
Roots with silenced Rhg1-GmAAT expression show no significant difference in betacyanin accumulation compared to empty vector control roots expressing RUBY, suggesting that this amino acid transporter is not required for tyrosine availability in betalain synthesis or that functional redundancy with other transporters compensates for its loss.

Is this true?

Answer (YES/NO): NO